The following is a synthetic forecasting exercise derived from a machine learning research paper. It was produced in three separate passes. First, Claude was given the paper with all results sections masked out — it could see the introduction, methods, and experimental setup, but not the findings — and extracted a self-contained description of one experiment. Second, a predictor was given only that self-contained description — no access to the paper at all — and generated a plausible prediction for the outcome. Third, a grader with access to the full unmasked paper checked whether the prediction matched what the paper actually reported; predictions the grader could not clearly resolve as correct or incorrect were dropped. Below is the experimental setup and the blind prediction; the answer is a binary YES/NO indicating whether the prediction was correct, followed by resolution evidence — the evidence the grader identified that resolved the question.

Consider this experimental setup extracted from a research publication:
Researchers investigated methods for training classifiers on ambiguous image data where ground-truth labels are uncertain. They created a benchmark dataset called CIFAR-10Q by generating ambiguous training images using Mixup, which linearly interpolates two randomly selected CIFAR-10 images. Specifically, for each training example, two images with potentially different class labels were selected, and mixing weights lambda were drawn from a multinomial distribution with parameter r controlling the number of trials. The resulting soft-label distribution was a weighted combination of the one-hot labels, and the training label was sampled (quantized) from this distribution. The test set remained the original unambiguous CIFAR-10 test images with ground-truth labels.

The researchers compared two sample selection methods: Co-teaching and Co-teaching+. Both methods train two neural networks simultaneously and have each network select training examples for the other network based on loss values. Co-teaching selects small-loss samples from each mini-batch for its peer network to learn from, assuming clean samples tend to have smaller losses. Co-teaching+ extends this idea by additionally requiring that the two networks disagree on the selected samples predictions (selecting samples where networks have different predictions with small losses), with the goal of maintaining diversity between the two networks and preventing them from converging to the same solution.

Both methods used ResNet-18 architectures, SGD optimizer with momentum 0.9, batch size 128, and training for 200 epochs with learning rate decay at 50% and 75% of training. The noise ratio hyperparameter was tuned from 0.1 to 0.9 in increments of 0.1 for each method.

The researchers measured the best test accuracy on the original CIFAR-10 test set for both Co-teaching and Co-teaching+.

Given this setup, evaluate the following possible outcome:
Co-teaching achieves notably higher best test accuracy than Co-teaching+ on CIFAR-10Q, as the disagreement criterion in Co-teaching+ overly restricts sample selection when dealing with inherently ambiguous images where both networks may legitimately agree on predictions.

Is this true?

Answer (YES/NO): YES